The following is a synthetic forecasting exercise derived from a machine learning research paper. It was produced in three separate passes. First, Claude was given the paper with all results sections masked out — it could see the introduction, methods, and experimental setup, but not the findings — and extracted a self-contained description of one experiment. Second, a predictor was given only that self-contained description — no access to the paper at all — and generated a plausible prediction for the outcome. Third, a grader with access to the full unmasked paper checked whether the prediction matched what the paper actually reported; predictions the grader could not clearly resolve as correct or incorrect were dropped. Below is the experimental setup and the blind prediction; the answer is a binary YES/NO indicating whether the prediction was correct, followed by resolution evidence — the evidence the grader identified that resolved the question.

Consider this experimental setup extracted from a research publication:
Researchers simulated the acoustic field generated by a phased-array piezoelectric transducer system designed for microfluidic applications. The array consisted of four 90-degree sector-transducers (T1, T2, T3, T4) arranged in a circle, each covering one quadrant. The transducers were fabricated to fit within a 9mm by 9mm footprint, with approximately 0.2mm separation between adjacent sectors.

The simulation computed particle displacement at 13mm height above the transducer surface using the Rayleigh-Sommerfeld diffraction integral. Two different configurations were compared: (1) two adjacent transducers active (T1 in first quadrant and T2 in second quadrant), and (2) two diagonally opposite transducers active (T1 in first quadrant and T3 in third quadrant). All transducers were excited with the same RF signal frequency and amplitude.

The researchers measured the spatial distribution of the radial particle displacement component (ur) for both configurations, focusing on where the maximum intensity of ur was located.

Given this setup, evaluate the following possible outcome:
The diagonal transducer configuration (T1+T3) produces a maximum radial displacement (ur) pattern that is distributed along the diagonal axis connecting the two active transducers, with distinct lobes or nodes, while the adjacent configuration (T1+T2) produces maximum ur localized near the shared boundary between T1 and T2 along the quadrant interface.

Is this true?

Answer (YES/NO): NO